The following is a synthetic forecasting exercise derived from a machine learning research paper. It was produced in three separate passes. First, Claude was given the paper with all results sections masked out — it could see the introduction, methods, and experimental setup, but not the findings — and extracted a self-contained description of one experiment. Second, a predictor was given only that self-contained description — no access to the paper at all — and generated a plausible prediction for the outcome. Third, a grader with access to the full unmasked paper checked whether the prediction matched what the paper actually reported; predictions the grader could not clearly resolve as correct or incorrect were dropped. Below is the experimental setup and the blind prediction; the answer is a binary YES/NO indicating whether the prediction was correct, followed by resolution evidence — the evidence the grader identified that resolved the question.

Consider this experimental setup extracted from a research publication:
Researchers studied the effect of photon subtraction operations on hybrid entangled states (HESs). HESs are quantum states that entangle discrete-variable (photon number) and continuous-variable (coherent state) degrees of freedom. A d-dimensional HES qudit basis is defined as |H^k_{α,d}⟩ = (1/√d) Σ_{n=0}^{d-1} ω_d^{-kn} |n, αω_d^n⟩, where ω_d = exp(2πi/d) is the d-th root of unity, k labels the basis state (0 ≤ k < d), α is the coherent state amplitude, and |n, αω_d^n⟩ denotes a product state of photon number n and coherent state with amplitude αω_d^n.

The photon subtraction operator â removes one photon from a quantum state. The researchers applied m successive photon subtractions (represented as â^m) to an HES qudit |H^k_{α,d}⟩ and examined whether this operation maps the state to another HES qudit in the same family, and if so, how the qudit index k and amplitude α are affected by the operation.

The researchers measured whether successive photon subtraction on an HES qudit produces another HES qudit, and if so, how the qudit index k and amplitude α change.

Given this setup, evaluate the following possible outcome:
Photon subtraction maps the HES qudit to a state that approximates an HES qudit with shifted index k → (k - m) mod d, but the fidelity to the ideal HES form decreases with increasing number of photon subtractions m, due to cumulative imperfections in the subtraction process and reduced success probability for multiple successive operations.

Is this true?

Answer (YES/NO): NO